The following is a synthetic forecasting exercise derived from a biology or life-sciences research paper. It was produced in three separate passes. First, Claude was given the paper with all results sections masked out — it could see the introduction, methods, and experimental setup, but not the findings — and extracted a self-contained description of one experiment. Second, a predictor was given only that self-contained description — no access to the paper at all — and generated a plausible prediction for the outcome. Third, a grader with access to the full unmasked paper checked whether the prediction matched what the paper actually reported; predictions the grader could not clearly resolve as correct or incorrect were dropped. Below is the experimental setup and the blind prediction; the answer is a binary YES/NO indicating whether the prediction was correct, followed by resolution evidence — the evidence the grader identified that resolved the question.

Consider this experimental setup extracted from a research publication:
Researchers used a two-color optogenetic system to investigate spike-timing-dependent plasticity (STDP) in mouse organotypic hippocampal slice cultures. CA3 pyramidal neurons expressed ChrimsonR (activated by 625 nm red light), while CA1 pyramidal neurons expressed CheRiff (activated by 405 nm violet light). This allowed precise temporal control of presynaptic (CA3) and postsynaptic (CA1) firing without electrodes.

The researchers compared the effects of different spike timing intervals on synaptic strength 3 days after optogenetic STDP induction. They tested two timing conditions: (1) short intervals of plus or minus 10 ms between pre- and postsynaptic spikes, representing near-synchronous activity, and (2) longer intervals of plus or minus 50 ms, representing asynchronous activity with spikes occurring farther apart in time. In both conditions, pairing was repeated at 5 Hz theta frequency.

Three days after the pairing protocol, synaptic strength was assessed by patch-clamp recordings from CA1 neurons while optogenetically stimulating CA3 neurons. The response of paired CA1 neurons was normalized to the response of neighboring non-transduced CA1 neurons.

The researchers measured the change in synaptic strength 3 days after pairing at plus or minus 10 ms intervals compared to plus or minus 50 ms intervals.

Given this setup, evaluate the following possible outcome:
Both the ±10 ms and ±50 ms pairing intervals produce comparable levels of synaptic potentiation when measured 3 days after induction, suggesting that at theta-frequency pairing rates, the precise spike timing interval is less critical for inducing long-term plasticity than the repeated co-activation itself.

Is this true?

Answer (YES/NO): NO